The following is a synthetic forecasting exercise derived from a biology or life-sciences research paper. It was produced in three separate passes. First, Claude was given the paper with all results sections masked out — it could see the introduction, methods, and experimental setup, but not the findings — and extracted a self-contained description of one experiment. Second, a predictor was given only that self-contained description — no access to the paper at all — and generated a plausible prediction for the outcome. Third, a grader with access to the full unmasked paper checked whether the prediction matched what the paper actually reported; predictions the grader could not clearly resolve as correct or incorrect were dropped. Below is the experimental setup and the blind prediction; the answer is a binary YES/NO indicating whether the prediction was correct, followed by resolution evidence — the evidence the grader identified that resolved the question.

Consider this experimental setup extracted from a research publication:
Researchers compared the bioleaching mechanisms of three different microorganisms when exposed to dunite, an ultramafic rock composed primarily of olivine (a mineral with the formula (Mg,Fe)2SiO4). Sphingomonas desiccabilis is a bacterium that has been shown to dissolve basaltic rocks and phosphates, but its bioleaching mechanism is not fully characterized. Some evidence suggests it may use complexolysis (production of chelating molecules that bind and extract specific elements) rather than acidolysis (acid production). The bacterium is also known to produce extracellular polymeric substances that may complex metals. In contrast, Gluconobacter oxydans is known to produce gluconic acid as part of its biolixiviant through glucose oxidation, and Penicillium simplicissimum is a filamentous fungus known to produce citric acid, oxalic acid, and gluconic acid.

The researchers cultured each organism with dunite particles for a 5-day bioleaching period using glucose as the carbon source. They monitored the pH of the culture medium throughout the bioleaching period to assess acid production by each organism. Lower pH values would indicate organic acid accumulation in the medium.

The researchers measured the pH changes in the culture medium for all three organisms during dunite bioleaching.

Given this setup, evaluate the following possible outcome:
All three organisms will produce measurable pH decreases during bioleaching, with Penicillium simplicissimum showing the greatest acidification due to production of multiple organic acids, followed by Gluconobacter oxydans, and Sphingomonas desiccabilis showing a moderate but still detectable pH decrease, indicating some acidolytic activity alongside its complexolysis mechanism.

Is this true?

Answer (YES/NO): NO